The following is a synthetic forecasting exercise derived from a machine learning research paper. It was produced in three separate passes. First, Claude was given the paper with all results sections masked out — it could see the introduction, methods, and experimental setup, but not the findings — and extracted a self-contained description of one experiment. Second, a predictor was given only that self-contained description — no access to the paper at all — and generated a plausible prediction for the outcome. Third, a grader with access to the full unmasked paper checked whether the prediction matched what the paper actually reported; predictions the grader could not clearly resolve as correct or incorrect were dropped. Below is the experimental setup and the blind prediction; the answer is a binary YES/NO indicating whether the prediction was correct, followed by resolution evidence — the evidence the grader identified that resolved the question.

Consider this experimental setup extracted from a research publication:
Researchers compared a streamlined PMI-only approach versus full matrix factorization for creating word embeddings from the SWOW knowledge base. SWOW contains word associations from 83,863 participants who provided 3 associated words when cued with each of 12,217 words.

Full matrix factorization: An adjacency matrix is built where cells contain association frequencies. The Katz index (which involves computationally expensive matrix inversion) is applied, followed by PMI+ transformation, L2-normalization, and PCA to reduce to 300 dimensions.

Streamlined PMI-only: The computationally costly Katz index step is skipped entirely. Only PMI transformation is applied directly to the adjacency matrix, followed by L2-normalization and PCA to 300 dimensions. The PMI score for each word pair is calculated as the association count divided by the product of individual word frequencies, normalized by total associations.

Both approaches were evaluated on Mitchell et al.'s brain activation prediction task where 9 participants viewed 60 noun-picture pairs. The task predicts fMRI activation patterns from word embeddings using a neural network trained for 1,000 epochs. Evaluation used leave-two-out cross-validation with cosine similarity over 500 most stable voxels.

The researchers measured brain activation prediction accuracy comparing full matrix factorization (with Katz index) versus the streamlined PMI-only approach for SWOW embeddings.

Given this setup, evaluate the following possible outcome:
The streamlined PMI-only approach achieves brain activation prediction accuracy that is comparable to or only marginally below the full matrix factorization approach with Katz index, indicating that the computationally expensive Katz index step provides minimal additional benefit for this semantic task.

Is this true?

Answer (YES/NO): NO